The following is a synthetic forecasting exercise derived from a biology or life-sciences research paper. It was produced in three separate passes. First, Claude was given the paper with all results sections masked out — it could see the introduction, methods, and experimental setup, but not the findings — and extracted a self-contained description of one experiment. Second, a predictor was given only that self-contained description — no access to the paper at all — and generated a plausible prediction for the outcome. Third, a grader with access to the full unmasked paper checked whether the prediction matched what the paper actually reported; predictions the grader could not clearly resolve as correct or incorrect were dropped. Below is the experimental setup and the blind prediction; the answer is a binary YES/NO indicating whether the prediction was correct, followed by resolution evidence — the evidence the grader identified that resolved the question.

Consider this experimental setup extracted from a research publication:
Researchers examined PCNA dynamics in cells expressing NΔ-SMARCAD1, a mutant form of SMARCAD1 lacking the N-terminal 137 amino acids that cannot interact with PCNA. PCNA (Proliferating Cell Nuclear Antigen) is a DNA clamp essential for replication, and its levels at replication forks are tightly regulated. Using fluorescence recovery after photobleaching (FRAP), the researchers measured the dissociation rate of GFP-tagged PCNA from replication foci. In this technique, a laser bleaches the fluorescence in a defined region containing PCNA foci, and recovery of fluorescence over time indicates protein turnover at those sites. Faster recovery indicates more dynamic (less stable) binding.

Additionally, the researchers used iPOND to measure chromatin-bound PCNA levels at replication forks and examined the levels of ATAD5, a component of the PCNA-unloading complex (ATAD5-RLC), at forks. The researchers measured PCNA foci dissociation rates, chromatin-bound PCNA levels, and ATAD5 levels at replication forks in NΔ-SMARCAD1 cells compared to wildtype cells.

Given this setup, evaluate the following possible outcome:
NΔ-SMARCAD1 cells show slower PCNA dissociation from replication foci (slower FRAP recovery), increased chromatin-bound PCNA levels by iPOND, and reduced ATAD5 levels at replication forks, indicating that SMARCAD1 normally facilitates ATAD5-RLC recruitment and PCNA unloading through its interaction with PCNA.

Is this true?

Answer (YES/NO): NO